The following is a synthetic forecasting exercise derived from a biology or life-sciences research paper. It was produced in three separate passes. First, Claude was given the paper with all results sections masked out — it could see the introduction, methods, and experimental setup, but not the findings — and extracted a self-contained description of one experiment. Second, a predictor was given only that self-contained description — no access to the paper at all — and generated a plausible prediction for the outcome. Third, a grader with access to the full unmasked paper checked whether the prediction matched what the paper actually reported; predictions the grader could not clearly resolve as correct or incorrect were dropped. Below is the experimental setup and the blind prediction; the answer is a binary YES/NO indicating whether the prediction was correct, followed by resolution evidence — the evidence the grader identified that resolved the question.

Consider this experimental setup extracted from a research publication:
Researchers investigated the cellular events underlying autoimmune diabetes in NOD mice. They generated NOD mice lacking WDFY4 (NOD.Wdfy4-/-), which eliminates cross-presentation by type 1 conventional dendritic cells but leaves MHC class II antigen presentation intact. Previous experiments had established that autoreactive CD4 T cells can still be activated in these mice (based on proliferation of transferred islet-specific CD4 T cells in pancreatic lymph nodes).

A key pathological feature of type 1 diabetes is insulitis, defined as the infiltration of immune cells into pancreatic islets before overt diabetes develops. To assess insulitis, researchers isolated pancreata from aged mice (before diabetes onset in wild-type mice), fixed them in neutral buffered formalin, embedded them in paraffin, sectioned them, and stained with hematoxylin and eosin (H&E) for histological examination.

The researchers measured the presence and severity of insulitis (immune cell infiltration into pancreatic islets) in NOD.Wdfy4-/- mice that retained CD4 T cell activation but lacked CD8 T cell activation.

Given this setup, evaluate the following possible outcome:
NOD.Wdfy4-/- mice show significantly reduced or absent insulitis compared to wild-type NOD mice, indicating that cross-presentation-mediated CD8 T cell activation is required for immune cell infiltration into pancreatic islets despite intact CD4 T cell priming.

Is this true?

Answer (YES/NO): YES